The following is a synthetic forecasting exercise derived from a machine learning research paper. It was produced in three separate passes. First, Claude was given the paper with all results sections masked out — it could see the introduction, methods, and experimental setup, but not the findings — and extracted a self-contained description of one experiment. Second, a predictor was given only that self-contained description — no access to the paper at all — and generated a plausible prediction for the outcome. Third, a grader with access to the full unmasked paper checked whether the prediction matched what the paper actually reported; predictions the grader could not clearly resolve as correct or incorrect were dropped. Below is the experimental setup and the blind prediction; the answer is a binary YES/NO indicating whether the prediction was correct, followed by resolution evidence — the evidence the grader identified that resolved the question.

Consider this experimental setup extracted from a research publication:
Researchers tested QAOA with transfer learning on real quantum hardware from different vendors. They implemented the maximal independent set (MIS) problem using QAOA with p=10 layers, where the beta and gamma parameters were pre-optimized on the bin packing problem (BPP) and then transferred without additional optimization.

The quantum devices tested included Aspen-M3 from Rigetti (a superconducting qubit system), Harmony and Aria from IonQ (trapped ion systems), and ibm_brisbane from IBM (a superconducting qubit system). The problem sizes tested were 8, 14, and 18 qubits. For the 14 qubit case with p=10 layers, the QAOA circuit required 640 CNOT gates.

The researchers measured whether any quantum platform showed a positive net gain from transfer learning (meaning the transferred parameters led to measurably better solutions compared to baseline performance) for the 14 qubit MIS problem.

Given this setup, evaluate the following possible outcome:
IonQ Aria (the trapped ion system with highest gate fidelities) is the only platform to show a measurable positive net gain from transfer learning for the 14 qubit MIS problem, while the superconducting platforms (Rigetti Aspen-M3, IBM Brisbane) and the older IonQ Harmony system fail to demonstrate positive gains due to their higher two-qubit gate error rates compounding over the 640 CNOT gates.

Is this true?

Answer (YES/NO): NO